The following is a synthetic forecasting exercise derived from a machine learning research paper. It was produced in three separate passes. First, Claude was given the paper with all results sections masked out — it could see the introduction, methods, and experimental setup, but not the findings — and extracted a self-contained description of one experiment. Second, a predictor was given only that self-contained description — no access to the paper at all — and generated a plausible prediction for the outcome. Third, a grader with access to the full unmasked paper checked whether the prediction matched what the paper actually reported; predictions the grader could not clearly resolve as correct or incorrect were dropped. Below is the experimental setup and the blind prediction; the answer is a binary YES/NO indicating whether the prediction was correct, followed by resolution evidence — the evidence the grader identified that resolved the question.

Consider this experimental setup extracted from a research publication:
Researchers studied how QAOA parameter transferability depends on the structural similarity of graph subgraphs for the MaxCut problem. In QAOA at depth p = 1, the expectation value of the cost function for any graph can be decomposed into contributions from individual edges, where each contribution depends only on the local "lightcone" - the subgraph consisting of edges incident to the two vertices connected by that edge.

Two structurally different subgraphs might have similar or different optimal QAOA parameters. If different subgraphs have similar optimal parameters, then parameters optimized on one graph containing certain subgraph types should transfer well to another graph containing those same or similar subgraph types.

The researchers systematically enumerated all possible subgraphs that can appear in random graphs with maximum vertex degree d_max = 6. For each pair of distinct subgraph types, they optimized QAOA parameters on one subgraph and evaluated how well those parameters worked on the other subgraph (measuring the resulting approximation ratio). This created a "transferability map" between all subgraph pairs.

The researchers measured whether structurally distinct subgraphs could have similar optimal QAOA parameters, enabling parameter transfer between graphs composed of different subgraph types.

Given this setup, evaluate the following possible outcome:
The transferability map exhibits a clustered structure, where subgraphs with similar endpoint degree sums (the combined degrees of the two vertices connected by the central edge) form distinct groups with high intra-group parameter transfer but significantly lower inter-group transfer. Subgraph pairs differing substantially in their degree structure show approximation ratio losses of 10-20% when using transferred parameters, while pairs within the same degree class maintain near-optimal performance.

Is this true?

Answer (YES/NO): NO